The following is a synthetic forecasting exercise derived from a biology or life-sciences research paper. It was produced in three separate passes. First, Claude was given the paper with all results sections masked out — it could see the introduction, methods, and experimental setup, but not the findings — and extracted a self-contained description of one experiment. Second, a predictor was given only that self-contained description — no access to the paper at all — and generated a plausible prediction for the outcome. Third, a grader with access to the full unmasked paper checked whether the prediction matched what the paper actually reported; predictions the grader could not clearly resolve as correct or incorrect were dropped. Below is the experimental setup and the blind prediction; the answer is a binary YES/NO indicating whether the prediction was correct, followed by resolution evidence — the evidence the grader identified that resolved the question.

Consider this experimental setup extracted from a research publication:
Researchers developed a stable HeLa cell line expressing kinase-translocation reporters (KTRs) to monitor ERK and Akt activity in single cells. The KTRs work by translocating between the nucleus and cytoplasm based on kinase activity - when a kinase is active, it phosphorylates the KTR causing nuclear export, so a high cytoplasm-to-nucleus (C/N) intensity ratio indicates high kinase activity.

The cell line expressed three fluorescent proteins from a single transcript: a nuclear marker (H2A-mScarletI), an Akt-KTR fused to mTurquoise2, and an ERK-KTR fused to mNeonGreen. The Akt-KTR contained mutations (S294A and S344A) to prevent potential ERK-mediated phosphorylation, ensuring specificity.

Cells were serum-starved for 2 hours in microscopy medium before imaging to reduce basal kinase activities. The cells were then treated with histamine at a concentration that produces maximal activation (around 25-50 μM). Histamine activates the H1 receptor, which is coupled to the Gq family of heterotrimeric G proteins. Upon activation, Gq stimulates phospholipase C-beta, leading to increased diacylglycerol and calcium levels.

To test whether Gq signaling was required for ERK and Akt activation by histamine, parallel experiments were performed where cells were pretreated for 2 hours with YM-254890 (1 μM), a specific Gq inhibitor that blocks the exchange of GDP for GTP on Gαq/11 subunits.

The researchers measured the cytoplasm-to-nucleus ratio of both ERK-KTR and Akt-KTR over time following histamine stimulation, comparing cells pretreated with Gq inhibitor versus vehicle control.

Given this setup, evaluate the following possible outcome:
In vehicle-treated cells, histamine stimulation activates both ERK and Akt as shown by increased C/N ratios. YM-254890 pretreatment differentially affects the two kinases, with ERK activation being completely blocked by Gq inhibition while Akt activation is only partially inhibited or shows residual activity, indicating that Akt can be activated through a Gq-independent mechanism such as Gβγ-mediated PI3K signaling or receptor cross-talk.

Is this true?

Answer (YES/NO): NO